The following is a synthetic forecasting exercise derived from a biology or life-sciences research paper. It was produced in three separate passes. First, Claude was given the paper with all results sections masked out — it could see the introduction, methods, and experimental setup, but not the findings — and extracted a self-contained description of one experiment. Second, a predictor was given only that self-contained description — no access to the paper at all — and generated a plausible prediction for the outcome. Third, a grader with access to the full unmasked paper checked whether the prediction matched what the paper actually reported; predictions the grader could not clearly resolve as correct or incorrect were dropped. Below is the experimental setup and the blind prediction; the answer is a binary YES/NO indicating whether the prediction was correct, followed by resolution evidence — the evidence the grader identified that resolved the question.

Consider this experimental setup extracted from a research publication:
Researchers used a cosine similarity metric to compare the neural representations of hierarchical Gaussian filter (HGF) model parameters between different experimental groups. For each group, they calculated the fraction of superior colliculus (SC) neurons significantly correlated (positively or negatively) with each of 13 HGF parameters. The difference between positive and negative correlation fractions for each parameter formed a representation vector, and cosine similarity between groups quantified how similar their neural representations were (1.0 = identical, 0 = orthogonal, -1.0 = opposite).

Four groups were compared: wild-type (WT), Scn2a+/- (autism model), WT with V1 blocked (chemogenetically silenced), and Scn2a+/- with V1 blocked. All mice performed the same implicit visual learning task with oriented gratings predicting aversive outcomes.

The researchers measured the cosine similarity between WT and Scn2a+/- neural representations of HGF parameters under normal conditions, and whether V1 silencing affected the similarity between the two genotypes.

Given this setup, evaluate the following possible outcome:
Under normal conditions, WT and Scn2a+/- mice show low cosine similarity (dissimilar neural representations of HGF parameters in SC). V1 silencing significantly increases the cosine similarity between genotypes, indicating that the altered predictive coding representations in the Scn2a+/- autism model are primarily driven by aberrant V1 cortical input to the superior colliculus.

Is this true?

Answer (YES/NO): YES